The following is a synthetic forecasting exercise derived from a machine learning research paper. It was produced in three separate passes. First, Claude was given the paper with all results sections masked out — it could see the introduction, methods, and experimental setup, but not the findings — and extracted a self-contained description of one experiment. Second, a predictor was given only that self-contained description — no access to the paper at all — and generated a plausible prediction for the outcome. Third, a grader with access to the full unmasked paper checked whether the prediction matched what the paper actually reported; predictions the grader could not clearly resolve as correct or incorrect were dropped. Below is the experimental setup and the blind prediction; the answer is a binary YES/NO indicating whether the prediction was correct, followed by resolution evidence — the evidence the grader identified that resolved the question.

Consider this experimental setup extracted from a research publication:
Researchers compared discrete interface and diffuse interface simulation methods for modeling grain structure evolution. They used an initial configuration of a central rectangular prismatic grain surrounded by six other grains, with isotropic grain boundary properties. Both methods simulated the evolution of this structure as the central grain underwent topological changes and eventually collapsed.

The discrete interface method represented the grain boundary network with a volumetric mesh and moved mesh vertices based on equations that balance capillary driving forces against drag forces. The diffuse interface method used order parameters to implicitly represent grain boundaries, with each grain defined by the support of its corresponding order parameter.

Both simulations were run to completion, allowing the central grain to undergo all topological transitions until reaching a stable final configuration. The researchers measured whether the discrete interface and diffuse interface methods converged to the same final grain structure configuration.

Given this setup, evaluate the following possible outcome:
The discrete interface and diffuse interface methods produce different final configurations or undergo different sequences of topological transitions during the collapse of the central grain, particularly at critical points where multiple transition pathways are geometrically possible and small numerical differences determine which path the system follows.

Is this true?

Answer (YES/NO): YES